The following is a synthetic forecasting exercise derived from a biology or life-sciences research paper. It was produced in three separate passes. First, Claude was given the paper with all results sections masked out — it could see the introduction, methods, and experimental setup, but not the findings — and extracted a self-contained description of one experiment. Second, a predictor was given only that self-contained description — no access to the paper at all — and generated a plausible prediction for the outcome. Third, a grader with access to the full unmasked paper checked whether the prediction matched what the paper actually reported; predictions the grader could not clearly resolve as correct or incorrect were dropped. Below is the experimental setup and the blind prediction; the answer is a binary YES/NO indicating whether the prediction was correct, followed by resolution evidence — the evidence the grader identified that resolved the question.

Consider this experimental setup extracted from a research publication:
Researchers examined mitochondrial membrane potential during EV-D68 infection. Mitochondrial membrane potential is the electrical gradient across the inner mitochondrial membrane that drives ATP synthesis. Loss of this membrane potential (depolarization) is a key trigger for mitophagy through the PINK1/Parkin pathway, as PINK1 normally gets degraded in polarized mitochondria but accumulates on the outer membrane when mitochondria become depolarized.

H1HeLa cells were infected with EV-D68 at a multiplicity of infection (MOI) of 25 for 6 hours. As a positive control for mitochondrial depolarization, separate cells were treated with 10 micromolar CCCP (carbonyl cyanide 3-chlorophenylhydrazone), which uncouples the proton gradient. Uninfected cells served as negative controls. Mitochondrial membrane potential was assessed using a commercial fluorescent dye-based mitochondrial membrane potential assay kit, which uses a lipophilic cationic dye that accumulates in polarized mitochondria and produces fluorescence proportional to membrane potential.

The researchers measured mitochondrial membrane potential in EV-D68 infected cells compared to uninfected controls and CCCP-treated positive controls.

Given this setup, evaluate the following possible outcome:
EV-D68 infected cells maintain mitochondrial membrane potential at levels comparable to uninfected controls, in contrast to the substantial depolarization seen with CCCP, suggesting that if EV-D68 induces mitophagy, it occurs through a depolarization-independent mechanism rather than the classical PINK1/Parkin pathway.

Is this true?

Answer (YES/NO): NO